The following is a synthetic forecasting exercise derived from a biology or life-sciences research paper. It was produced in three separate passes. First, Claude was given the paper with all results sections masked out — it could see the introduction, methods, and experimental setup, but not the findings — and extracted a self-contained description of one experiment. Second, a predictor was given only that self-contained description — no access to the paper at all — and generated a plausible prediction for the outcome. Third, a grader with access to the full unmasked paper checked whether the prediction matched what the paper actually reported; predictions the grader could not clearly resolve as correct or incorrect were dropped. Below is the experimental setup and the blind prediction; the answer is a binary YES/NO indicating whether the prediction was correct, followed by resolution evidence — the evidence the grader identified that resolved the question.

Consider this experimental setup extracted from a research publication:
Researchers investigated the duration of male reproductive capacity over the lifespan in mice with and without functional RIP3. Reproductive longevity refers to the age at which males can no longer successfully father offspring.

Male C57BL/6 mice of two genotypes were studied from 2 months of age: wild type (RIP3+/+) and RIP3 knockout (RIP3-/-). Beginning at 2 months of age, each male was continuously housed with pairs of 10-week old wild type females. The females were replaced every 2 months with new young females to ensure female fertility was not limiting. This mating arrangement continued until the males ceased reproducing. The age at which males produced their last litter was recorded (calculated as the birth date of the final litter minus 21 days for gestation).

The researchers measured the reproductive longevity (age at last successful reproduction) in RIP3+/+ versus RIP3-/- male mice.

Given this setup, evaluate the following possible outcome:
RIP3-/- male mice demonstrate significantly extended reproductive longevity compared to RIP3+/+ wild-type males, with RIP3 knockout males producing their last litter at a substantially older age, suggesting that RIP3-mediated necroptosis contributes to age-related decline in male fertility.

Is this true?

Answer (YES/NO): YES